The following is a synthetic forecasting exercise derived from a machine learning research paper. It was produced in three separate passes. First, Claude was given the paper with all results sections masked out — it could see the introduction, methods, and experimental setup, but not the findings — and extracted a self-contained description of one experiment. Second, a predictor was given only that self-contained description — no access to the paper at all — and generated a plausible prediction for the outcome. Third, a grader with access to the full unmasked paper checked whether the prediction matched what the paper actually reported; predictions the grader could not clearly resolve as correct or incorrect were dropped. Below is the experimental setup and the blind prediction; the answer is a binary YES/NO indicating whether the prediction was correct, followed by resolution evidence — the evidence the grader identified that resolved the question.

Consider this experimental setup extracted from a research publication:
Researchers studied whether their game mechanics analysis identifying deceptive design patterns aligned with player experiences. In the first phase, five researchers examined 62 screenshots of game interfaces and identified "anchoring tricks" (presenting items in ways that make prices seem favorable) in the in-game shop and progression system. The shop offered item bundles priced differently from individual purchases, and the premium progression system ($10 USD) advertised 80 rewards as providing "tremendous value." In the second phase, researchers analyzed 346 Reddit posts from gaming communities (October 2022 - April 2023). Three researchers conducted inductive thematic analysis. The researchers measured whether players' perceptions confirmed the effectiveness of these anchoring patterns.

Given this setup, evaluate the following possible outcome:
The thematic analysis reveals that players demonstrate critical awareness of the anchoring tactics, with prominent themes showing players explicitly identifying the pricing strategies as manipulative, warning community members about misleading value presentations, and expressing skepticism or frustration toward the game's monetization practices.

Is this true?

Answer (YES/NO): YES